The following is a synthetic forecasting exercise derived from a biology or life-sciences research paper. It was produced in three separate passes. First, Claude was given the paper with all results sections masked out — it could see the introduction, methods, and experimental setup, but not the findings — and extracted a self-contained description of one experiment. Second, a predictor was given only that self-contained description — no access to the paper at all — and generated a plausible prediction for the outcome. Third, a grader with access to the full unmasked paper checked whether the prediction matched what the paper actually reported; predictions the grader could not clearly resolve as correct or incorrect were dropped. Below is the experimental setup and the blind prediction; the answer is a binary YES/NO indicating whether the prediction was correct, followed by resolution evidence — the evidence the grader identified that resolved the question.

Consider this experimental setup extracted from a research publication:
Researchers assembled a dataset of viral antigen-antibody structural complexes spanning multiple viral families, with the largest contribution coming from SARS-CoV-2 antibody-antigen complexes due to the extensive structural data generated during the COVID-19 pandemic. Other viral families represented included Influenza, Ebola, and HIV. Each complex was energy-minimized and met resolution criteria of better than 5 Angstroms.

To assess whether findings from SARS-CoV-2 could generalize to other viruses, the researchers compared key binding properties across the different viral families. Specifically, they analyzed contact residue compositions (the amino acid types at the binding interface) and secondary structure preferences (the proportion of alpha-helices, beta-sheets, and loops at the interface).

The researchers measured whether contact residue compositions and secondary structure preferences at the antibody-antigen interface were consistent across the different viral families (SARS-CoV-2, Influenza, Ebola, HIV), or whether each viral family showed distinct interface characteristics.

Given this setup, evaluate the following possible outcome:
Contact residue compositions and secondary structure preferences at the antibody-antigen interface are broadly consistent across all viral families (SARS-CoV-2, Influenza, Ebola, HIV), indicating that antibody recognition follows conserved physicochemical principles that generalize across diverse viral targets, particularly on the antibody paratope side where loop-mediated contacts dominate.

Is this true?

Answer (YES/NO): YES